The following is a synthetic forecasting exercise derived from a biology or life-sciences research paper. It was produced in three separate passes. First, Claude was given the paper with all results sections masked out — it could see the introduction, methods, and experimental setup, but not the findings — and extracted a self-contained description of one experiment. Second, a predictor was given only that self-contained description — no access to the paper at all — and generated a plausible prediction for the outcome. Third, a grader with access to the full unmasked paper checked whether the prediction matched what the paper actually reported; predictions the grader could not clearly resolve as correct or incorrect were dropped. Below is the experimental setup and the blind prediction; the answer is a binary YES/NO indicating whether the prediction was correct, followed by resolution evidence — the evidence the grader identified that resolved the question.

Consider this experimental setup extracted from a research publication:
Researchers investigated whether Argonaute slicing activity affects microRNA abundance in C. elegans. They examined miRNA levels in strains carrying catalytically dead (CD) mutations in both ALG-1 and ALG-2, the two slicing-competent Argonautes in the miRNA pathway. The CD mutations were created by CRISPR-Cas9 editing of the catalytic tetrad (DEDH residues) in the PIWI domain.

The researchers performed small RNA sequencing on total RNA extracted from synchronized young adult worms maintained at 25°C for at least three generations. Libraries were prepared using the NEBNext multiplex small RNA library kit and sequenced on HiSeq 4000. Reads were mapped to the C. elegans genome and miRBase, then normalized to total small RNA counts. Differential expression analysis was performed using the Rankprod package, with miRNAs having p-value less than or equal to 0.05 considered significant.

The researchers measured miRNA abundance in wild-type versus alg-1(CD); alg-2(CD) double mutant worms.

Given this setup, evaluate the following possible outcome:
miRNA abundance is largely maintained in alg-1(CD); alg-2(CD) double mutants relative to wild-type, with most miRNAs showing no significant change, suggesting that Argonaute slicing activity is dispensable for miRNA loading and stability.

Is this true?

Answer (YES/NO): NO